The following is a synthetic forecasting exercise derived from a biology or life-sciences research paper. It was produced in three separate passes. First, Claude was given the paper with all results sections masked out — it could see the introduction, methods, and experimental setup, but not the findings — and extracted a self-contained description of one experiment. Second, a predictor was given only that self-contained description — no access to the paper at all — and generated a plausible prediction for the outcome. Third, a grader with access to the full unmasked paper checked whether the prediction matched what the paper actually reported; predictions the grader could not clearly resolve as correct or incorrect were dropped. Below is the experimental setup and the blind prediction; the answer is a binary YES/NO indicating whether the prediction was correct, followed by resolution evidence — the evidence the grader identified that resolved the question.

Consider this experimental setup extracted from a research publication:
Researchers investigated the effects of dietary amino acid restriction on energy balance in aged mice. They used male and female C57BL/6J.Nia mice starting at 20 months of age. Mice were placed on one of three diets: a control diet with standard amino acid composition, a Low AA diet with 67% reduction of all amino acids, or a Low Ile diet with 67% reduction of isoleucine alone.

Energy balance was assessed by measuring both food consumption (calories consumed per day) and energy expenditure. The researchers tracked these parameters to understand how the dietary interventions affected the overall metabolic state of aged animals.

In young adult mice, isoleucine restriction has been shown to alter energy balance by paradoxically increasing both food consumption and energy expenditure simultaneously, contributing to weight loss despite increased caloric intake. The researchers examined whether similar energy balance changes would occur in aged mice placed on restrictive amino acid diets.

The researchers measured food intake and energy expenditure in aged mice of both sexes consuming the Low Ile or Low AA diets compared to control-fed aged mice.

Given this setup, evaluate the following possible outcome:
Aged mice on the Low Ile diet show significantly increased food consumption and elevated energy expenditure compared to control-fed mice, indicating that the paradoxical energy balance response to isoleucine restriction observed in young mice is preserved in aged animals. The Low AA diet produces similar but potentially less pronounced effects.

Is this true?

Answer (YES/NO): NO